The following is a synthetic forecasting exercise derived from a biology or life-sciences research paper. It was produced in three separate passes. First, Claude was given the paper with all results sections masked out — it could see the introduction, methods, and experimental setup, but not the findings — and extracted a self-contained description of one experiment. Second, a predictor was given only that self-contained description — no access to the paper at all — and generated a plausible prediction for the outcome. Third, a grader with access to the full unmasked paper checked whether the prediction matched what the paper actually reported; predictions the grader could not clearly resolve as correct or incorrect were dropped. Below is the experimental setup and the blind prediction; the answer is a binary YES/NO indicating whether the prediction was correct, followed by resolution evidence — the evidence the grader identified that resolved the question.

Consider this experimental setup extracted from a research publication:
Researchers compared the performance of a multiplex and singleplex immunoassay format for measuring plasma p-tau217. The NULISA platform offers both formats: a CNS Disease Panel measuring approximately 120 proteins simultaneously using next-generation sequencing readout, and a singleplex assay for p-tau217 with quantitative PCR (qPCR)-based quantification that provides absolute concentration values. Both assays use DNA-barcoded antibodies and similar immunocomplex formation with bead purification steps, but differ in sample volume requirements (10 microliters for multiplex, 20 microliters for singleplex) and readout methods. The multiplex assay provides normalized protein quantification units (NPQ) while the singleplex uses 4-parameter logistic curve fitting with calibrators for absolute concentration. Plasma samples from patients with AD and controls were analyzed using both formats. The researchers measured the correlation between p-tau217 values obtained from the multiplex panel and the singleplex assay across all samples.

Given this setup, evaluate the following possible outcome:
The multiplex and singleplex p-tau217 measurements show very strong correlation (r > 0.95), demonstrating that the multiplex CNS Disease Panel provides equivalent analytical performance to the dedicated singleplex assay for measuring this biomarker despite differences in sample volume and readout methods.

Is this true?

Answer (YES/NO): NO